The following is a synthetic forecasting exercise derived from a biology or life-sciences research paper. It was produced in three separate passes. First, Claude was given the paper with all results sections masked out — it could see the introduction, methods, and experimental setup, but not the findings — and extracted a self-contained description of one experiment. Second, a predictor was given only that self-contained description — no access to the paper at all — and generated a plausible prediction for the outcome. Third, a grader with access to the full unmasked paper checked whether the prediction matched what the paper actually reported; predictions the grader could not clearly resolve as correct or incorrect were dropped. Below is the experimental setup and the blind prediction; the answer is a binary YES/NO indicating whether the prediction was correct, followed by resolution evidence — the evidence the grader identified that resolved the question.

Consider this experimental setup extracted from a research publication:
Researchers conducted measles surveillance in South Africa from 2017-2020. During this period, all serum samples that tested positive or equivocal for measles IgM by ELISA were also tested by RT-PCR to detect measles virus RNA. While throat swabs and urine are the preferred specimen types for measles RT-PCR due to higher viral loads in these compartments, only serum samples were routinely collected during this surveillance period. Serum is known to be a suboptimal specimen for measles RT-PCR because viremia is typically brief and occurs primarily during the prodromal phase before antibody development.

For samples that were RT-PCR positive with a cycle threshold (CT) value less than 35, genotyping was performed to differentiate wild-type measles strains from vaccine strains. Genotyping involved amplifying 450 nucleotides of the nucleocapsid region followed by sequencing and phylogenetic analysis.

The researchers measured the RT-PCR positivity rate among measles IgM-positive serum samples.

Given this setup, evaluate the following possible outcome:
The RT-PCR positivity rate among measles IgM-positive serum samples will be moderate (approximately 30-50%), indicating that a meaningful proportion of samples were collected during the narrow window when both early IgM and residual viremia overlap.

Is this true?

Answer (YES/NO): YES